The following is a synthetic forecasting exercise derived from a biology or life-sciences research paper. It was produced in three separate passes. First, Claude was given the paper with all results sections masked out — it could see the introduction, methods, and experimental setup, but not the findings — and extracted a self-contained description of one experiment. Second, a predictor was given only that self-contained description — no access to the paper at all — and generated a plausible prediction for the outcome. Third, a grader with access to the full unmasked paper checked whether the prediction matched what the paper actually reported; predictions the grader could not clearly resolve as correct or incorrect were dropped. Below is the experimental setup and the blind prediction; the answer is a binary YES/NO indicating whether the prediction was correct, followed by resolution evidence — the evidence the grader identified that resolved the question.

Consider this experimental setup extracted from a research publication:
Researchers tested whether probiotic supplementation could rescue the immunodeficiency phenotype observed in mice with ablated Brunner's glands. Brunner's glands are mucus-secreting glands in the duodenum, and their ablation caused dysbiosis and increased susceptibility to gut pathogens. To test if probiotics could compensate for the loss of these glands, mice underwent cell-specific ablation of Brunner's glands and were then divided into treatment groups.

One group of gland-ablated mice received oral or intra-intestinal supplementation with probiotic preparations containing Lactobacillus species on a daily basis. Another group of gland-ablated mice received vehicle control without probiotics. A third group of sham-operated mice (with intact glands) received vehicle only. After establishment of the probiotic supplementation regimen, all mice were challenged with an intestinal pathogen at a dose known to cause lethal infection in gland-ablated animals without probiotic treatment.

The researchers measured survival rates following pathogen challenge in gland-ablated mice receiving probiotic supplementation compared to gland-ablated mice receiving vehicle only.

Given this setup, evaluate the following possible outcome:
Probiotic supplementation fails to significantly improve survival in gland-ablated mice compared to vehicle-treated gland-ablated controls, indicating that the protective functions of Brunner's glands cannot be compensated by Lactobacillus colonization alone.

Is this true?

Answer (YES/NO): NO